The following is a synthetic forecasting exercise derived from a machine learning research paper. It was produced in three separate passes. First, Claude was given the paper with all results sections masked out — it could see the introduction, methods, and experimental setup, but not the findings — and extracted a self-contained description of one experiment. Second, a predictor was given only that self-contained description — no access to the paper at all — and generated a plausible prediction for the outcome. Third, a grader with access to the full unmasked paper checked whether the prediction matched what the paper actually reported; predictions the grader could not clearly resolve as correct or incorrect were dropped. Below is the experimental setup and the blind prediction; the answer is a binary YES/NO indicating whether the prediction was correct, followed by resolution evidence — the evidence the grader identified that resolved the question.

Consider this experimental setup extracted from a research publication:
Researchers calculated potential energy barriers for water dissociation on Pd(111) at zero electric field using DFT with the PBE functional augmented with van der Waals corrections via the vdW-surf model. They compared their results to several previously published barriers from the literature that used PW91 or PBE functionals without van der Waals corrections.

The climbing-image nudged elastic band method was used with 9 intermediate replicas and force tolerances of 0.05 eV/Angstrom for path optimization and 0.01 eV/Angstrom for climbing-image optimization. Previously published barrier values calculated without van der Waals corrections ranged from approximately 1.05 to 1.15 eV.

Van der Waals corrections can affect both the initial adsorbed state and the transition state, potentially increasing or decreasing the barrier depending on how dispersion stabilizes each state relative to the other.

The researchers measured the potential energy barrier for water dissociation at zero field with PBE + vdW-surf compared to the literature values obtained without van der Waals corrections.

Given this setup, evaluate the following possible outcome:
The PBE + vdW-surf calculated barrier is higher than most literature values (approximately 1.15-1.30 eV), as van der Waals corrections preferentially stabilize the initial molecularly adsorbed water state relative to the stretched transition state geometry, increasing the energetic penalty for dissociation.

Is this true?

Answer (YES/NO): NO